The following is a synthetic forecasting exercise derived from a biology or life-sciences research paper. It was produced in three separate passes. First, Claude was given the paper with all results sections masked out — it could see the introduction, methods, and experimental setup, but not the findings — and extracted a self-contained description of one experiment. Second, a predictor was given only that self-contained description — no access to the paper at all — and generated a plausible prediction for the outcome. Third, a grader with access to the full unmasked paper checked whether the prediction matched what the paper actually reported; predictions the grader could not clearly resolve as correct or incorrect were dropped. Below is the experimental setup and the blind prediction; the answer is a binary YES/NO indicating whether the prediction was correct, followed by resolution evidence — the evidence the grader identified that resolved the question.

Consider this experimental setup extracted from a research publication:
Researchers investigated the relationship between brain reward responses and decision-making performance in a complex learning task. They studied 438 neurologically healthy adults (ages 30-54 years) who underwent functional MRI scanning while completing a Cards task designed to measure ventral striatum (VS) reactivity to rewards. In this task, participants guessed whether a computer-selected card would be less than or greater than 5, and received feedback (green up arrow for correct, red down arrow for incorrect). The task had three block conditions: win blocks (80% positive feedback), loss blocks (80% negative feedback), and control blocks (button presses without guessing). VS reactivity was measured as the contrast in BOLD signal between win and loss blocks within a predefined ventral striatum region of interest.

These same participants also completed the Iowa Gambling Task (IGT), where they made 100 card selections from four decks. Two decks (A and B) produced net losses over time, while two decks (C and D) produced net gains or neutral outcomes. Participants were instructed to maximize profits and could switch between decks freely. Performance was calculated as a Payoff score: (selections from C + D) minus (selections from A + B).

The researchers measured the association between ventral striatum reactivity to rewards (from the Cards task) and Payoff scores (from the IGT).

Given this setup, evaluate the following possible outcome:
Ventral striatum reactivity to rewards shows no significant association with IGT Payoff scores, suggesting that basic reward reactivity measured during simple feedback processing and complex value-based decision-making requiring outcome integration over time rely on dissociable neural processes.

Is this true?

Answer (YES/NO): NO